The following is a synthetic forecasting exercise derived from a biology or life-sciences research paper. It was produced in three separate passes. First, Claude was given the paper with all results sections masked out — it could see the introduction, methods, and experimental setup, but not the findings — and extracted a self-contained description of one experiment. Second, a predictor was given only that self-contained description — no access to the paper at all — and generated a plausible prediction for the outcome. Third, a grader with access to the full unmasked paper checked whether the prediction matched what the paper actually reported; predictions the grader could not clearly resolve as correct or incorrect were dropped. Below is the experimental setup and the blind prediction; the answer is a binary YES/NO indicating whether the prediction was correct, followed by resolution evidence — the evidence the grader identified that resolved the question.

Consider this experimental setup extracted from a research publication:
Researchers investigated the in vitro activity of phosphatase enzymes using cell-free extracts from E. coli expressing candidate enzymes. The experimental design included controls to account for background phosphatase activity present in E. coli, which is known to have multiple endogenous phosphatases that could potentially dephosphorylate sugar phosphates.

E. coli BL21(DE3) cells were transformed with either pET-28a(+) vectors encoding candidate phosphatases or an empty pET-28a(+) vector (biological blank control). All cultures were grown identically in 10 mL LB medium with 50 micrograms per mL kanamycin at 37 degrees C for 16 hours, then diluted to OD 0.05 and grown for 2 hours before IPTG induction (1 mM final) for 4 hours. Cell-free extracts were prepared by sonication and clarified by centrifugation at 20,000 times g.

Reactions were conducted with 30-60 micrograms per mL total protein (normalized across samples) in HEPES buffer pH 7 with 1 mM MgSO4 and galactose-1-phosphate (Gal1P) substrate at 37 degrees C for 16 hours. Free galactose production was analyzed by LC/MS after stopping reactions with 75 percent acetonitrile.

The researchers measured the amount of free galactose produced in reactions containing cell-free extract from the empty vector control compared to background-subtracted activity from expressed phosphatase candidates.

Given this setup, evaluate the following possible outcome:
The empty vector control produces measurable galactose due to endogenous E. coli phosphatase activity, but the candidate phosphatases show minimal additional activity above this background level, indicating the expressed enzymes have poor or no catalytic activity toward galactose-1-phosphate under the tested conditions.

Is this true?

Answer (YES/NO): NO